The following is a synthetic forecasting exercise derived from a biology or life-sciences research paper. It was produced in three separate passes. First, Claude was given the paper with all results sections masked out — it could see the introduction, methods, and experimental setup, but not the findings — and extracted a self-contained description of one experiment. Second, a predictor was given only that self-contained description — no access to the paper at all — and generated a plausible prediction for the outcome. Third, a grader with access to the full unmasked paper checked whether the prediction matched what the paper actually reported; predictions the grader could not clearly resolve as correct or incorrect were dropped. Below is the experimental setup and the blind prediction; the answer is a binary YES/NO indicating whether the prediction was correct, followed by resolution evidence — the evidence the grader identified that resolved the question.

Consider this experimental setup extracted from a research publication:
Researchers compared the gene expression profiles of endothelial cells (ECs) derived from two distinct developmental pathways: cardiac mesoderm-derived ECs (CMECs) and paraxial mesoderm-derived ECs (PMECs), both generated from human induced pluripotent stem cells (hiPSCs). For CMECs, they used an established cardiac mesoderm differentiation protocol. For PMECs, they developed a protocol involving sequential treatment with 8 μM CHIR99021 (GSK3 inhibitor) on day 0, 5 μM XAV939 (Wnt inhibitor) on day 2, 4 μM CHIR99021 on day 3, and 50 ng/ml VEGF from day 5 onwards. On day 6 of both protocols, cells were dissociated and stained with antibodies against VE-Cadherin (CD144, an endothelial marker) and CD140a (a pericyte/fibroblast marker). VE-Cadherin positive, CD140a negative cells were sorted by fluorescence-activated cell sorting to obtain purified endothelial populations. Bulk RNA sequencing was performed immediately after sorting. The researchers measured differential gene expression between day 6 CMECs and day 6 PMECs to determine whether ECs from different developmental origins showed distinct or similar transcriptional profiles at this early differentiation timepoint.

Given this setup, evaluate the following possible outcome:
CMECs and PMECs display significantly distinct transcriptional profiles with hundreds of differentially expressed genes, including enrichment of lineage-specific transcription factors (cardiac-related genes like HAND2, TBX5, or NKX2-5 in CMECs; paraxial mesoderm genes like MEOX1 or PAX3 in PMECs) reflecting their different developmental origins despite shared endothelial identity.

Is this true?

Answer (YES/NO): YES